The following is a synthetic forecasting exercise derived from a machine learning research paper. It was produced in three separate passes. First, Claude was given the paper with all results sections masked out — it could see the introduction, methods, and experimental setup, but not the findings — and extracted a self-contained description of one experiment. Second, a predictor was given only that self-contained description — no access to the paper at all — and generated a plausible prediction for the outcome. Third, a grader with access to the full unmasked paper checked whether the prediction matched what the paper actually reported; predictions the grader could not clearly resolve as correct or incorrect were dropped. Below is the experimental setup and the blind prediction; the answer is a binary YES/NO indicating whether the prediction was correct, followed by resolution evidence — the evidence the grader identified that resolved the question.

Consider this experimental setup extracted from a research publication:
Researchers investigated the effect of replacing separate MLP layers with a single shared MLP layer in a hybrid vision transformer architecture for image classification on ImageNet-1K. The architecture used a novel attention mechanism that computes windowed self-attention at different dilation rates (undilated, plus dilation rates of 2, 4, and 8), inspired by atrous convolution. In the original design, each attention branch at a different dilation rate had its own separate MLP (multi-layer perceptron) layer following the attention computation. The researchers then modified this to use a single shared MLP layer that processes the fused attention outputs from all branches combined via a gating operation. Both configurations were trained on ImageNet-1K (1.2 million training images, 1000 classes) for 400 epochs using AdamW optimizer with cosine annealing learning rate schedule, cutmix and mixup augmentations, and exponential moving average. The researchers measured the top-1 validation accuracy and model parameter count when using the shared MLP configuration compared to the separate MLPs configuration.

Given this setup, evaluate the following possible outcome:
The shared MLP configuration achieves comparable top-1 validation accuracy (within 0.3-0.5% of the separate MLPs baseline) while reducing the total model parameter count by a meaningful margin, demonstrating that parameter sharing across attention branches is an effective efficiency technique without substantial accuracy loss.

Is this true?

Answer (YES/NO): NO